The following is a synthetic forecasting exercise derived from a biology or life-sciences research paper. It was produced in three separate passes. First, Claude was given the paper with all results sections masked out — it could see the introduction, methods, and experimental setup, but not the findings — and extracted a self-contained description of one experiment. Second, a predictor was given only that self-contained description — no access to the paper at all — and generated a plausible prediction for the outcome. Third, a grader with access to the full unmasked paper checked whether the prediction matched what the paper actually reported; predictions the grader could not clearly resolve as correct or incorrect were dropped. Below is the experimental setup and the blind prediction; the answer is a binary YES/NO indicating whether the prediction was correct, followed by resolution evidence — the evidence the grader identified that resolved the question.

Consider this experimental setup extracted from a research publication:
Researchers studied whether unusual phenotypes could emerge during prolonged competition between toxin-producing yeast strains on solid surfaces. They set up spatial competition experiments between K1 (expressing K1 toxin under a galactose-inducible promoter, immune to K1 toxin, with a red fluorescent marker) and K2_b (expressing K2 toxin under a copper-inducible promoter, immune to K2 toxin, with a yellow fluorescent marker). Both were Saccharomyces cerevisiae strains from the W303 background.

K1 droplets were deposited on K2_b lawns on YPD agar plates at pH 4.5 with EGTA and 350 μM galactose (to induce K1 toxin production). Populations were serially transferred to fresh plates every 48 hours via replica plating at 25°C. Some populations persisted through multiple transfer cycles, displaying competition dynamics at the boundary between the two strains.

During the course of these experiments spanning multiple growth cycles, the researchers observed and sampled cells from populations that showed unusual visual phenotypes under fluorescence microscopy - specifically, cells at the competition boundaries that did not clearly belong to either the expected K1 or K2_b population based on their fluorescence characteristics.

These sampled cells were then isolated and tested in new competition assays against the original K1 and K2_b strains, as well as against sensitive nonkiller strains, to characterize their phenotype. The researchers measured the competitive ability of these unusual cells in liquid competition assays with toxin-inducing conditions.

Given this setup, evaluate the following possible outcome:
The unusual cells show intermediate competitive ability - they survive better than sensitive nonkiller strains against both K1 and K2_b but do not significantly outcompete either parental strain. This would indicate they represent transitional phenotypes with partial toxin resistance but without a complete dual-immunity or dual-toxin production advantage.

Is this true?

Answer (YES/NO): NO